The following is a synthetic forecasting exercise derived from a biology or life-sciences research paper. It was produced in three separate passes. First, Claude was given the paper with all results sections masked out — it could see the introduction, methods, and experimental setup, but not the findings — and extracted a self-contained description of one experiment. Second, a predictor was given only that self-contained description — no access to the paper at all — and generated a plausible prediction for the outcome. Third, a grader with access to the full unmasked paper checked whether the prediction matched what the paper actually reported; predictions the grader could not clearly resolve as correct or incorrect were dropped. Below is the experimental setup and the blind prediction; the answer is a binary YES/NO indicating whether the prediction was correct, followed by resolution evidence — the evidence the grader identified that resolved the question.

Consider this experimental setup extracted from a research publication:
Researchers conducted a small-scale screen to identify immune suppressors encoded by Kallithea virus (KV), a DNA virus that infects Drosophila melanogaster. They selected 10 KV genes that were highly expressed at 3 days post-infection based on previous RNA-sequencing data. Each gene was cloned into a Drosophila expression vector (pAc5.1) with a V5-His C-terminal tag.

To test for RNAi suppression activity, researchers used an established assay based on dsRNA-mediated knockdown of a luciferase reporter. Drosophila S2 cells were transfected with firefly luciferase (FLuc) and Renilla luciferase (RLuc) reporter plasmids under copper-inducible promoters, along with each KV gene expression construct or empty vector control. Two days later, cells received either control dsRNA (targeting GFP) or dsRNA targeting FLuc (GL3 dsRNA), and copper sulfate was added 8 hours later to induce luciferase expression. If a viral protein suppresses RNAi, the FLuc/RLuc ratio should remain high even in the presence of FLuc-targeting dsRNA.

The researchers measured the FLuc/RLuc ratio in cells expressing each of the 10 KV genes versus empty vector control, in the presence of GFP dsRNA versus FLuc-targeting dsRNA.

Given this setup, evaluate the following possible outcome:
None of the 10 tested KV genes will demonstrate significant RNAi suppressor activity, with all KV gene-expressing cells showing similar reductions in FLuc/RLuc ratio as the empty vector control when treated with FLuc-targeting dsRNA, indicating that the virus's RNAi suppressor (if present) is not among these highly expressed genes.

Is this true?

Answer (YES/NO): YES